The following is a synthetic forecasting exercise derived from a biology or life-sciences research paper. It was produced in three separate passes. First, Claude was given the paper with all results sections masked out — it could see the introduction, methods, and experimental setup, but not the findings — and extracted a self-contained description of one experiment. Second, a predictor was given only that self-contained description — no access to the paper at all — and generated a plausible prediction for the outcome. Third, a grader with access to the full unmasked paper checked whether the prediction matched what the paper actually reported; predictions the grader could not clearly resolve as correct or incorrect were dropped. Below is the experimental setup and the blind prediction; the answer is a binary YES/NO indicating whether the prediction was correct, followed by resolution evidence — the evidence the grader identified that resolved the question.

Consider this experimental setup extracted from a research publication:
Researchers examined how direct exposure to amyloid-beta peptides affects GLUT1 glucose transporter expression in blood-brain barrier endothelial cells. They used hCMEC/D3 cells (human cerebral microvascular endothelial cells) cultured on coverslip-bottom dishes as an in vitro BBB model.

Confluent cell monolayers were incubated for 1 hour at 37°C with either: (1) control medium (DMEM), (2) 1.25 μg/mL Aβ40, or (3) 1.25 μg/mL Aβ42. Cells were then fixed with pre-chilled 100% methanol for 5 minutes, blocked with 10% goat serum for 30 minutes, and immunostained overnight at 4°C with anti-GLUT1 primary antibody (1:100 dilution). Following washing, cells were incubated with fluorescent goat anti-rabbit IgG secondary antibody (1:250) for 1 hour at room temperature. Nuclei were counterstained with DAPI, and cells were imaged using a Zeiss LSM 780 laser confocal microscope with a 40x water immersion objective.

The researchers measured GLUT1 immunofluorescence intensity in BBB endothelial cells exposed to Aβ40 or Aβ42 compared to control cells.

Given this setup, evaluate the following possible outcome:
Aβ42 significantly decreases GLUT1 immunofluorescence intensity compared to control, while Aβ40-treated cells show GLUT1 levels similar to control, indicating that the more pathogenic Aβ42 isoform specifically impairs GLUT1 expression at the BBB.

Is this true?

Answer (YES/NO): NO